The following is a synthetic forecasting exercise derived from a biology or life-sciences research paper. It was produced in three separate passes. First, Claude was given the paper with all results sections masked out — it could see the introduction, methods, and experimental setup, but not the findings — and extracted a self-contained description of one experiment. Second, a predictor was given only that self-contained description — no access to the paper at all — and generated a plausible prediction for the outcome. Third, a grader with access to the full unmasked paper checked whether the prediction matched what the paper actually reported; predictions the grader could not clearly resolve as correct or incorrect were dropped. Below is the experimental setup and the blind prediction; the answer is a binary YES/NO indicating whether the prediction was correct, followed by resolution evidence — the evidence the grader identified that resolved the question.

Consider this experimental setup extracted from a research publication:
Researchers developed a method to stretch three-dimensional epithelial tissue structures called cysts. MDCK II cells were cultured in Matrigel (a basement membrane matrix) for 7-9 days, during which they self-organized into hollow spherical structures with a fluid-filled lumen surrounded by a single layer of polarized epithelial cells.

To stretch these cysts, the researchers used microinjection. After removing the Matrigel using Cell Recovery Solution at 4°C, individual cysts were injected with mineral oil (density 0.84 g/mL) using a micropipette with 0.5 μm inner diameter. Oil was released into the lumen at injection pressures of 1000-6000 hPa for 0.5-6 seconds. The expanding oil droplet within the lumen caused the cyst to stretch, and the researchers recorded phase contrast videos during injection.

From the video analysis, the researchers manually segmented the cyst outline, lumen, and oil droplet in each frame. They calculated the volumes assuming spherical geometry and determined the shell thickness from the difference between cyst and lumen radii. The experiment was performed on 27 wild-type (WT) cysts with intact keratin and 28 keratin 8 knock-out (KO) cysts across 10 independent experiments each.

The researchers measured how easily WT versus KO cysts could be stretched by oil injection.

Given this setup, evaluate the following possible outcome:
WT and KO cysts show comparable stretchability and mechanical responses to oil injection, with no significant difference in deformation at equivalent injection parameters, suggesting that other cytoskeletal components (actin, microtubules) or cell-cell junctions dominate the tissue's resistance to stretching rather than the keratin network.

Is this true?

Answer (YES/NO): NO